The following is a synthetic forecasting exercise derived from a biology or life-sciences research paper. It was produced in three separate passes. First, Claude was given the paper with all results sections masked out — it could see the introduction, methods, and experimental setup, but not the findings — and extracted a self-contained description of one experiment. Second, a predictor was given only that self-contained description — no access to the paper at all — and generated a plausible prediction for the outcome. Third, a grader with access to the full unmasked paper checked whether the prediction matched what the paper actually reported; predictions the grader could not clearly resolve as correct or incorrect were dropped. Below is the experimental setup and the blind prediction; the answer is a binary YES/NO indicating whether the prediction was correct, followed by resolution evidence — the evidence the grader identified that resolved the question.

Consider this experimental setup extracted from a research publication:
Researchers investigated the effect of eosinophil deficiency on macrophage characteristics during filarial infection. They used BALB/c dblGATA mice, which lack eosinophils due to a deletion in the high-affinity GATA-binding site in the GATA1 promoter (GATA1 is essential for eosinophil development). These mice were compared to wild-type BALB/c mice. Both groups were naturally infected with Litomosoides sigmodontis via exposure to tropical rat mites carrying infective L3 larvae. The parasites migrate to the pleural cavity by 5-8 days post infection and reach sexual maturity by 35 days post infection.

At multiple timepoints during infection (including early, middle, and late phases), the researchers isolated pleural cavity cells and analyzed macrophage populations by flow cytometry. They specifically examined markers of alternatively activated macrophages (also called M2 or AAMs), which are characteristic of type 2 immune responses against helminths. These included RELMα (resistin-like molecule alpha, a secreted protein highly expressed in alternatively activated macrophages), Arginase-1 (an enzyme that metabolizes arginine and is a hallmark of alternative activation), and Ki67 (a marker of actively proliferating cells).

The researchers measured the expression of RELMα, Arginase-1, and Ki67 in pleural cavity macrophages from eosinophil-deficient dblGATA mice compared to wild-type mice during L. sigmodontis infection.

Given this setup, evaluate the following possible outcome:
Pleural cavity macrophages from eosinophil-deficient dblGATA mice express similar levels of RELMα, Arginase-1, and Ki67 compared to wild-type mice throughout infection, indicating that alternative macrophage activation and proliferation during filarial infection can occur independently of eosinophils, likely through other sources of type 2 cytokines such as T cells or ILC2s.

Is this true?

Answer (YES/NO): YES